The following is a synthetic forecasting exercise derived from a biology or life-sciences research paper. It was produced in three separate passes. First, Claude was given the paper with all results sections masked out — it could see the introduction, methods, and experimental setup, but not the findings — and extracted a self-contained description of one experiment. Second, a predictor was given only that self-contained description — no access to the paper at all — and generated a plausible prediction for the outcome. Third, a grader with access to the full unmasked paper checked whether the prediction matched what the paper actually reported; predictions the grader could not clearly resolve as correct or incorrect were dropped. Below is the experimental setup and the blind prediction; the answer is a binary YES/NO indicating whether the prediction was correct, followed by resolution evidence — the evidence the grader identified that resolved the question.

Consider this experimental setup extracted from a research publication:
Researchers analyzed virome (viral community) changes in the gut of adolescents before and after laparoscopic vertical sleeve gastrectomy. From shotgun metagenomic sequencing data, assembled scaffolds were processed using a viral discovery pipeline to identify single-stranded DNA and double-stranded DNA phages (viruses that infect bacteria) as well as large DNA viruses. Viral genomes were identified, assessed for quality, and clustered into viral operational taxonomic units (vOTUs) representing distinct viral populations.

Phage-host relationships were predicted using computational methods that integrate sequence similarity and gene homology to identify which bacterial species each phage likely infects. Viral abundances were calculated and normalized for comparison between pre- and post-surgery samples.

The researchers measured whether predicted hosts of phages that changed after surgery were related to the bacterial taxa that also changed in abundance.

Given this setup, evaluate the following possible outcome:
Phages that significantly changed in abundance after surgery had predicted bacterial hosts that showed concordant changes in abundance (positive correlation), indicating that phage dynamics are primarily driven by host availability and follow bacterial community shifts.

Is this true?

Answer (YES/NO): NO